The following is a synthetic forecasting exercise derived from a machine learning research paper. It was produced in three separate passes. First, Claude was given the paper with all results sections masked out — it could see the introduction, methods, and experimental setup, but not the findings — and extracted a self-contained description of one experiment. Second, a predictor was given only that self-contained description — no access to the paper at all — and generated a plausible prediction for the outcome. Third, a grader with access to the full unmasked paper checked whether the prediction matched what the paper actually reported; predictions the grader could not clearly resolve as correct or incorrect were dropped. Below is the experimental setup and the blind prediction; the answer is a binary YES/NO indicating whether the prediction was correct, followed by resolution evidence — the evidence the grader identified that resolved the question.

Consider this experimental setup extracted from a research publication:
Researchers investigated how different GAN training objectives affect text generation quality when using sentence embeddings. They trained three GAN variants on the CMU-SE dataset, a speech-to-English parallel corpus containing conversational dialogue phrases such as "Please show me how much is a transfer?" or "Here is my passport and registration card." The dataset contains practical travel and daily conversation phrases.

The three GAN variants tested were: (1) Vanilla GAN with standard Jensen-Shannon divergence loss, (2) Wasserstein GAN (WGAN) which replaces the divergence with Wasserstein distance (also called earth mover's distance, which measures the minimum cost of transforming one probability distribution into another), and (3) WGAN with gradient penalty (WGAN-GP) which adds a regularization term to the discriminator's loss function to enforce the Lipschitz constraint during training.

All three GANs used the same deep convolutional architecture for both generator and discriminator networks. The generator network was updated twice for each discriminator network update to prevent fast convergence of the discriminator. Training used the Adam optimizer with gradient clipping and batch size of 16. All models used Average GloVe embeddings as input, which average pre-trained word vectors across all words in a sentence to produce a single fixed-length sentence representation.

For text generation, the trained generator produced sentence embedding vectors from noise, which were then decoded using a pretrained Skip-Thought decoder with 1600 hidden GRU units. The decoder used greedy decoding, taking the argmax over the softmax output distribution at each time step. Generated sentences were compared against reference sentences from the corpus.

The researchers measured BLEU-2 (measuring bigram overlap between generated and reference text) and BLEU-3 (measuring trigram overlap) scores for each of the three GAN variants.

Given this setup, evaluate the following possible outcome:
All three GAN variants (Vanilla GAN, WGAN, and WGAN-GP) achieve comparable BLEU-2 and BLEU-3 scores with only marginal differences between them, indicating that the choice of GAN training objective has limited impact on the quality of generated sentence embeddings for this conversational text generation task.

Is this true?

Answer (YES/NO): NO